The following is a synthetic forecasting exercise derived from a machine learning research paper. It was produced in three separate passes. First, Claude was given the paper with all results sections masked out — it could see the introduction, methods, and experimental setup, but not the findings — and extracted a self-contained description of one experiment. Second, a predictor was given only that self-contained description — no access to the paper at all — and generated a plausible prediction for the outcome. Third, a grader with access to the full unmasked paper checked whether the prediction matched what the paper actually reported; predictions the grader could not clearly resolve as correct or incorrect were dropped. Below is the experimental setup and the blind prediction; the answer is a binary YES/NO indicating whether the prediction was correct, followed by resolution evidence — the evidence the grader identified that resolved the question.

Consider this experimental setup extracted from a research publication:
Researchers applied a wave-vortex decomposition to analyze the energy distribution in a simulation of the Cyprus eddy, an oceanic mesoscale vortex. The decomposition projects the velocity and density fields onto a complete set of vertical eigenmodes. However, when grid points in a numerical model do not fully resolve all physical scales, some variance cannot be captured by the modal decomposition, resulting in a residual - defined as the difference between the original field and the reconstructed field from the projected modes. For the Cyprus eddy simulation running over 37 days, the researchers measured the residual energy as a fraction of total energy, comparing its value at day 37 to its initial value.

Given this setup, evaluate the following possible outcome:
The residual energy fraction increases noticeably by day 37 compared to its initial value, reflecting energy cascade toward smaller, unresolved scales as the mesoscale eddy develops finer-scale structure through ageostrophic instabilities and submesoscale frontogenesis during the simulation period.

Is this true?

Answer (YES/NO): NO